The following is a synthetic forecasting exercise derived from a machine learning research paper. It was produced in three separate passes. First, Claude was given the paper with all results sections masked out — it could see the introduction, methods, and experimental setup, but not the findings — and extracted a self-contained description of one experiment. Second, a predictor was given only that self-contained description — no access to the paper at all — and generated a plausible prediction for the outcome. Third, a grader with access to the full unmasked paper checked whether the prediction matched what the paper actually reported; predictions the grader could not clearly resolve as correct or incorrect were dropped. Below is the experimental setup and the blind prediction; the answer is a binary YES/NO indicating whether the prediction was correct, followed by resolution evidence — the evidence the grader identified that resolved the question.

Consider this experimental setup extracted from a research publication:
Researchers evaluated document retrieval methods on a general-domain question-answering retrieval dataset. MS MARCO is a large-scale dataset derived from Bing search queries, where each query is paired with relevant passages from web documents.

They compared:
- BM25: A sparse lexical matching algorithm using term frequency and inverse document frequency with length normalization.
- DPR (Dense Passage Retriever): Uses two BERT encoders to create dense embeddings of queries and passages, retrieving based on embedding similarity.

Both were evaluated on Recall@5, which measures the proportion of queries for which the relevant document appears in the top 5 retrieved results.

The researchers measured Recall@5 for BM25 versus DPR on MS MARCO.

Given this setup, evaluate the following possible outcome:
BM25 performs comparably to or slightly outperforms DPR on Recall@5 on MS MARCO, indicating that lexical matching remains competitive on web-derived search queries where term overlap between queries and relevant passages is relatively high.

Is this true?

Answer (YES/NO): NO